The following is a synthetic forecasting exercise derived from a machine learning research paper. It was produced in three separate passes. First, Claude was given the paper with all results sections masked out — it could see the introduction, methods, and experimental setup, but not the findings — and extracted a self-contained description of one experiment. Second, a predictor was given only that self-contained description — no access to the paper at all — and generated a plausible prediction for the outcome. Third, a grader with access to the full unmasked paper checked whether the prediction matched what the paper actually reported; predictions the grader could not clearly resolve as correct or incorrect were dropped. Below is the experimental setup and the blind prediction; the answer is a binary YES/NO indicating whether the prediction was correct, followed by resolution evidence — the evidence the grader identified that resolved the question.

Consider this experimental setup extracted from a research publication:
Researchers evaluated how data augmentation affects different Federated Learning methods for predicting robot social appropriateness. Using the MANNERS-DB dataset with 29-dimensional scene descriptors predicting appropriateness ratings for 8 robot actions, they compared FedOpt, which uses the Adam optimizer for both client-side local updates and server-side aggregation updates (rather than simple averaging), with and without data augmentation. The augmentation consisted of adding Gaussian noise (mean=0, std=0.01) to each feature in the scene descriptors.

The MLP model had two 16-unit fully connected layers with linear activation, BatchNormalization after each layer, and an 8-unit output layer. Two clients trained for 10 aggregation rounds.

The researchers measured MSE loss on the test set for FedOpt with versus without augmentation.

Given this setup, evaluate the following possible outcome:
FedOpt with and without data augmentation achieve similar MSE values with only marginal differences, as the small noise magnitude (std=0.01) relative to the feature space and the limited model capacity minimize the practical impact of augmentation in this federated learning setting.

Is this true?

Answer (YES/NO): YES